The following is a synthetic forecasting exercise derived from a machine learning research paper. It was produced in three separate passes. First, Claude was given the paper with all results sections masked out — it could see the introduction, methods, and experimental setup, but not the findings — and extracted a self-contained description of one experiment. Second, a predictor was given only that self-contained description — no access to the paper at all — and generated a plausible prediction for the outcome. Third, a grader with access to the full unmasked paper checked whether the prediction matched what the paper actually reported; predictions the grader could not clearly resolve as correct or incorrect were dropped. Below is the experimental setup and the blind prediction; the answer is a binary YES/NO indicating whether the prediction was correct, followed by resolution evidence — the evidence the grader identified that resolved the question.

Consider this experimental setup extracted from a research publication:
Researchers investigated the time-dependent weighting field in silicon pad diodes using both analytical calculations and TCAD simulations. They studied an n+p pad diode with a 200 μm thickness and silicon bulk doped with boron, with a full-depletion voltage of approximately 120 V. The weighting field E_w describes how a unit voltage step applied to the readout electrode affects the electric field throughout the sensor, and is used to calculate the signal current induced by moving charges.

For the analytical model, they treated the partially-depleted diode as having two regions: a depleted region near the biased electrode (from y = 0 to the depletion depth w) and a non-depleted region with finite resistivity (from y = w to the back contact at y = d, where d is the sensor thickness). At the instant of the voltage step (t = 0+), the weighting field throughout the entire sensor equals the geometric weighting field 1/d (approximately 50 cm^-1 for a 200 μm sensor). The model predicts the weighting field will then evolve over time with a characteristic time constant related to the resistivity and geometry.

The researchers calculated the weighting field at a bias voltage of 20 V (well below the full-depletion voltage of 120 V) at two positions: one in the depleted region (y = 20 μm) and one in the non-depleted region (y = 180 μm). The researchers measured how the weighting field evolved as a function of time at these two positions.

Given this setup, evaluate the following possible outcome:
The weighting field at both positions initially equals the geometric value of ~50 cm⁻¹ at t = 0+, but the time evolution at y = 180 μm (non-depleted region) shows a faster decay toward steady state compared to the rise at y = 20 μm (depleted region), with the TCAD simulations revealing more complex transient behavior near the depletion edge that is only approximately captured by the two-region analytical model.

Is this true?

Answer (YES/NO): NO